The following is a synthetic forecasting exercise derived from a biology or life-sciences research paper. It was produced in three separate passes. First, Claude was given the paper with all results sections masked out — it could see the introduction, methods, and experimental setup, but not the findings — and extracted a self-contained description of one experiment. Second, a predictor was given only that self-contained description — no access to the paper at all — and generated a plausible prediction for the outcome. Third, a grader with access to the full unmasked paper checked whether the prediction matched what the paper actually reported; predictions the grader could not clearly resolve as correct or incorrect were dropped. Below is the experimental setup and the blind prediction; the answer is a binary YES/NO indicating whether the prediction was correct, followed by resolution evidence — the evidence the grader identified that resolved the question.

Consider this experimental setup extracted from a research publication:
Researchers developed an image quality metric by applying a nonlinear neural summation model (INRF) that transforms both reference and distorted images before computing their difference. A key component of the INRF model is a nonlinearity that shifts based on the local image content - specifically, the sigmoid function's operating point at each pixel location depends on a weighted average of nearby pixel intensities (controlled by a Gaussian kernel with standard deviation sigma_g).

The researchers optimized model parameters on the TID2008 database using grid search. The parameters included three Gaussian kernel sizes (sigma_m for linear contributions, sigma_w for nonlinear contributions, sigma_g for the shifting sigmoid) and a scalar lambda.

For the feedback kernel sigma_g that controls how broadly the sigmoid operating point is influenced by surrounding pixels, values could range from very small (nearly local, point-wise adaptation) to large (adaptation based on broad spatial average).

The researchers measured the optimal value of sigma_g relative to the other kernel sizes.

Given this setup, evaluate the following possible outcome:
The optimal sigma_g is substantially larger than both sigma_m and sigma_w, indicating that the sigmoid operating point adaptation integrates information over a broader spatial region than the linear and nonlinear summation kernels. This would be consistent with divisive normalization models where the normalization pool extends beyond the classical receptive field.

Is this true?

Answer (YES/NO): NO